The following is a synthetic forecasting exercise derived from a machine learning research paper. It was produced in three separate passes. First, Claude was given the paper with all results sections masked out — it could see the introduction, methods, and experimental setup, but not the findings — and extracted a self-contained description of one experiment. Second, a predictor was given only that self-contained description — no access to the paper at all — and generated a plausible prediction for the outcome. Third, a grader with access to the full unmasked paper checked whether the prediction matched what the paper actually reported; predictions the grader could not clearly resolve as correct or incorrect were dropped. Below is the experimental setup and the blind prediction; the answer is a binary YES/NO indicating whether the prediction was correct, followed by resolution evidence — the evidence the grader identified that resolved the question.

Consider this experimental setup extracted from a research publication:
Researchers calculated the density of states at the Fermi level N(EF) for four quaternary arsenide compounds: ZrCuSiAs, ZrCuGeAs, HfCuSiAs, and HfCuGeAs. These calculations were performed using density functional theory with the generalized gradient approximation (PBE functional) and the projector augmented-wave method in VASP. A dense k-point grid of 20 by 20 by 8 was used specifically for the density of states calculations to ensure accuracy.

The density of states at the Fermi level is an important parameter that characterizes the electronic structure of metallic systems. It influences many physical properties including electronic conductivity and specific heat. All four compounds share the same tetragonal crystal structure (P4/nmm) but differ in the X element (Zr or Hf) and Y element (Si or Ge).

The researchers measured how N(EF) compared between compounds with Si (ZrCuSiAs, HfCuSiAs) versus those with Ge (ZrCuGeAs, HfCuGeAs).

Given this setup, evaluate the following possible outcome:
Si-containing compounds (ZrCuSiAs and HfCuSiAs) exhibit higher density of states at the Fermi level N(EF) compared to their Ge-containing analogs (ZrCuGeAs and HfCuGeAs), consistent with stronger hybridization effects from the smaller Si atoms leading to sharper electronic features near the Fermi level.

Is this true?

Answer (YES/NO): YES